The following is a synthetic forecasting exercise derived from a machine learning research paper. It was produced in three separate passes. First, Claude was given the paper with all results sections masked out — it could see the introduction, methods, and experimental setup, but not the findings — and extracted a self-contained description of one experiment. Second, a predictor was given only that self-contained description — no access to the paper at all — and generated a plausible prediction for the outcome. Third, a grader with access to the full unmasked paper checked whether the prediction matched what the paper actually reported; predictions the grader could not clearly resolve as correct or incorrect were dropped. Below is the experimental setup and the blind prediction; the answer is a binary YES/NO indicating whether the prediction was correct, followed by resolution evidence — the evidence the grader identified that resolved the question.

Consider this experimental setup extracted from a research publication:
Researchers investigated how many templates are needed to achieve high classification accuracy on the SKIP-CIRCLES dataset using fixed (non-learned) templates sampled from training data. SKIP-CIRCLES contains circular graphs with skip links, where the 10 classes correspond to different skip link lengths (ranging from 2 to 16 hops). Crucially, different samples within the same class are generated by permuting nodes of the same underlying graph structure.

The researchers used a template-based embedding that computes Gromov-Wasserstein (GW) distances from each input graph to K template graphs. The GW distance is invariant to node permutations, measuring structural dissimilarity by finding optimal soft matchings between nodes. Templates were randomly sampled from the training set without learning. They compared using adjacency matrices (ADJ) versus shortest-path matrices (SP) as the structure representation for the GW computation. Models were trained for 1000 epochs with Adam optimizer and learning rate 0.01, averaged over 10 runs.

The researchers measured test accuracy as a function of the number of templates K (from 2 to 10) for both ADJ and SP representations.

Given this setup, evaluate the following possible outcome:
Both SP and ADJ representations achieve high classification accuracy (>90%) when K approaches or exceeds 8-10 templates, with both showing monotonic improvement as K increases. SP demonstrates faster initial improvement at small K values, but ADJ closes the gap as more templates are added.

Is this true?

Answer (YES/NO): NO